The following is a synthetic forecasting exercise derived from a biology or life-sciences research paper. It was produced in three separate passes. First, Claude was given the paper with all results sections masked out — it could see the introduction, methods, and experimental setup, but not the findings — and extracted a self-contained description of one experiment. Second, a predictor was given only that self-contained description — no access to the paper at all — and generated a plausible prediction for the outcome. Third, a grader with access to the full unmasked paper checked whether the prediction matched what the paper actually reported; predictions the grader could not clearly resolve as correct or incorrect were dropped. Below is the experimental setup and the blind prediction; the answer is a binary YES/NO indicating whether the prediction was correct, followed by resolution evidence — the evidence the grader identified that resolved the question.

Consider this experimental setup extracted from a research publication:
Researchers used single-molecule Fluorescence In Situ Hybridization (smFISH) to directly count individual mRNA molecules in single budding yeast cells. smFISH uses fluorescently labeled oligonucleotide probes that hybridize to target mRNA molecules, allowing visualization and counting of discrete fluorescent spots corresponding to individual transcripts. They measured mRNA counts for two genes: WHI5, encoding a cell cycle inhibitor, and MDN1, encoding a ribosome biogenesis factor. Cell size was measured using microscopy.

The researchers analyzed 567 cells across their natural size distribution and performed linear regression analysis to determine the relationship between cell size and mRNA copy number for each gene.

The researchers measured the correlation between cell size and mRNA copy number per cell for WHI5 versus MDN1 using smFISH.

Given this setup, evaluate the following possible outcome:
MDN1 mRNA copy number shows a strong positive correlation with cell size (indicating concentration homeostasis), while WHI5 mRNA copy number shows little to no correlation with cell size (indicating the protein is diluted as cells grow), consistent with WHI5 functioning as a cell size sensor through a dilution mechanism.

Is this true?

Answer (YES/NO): YES